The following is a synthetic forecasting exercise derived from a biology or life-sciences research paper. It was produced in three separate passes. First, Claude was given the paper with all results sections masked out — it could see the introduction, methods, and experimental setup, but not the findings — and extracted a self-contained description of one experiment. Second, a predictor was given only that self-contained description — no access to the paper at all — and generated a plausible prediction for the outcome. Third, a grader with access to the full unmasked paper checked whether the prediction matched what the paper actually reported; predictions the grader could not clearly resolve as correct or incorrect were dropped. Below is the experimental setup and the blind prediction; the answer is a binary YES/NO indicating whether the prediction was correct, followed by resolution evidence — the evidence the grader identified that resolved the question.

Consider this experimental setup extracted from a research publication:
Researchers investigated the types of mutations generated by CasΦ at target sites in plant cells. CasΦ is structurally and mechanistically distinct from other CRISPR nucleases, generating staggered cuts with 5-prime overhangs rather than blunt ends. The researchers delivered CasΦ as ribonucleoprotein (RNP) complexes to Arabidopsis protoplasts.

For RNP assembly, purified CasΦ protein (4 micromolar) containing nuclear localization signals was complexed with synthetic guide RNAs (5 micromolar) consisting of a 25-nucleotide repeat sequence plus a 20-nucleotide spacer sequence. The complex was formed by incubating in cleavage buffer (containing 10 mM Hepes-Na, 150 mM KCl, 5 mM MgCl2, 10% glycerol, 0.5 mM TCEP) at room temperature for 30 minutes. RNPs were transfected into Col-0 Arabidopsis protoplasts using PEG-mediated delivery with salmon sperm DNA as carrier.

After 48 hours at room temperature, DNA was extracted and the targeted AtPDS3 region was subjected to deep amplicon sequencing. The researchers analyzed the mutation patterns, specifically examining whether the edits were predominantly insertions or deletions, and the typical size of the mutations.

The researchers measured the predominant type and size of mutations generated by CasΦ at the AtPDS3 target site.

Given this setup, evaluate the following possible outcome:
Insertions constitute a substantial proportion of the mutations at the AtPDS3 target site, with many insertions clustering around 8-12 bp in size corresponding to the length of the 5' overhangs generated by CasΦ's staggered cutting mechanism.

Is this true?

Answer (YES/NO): NO